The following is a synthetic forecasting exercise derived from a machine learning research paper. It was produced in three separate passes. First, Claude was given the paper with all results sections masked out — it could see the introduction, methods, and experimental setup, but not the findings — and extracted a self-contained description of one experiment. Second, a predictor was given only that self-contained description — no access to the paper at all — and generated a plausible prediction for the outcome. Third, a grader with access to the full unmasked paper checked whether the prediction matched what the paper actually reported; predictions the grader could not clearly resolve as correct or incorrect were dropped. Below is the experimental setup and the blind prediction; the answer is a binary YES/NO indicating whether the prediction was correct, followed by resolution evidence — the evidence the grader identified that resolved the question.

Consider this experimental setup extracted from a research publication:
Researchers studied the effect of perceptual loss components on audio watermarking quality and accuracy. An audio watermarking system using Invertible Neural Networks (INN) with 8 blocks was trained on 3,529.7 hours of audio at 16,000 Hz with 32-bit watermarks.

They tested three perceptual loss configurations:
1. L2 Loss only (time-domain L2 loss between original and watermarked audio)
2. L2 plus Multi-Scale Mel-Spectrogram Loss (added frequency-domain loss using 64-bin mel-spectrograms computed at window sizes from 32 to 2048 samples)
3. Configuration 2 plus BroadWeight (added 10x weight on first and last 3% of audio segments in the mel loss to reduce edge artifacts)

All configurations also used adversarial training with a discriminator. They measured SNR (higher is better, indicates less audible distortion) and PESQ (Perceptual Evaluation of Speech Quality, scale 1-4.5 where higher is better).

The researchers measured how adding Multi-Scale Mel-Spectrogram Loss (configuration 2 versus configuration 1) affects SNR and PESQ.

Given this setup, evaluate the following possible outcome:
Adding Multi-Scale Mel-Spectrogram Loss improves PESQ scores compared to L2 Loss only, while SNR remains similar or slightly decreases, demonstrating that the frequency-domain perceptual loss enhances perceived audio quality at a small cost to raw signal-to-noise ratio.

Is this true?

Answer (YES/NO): NO